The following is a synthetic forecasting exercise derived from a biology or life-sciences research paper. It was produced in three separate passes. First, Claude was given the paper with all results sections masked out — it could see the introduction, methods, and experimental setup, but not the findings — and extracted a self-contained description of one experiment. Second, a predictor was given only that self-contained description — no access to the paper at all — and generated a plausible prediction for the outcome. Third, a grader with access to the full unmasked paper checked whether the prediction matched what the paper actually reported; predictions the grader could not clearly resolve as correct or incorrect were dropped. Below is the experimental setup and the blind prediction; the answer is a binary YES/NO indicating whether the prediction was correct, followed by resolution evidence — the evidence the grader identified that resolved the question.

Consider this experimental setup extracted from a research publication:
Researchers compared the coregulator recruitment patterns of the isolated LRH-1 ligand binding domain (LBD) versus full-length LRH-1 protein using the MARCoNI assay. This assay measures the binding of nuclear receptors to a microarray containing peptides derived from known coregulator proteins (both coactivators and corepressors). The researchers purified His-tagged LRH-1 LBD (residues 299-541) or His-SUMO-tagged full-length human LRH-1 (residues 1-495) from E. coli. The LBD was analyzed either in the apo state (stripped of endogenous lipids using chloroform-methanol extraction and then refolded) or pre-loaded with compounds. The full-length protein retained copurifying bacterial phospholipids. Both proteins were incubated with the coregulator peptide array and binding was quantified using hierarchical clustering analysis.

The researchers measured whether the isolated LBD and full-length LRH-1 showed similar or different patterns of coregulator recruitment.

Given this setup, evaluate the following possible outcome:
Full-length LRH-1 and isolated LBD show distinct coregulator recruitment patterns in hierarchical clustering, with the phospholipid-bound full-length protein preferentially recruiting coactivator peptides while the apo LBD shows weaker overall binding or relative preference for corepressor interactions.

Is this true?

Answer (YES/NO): NO